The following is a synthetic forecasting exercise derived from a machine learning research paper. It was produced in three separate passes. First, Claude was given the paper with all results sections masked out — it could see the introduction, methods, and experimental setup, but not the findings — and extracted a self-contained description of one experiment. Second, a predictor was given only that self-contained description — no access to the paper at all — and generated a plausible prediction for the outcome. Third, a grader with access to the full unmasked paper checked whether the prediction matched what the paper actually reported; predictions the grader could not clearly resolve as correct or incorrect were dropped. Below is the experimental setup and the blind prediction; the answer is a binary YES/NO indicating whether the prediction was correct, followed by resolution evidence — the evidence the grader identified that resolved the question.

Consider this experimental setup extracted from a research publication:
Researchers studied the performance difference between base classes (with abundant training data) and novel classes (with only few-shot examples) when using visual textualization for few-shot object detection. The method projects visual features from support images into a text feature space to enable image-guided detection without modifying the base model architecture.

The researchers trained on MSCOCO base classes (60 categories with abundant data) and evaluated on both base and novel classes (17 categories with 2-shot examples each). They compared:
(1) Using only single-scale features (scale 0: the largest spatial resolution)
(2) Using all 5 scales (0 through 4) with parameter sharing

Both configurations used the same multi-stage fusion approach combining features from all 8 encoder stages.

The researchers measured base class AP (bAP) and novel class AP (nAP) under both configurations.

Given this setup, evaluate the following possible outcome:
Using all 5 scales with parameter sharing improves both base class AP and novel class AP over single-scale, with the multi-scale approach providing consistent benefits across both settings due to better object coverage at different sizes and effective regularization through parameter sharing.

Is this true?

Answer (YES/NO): NO